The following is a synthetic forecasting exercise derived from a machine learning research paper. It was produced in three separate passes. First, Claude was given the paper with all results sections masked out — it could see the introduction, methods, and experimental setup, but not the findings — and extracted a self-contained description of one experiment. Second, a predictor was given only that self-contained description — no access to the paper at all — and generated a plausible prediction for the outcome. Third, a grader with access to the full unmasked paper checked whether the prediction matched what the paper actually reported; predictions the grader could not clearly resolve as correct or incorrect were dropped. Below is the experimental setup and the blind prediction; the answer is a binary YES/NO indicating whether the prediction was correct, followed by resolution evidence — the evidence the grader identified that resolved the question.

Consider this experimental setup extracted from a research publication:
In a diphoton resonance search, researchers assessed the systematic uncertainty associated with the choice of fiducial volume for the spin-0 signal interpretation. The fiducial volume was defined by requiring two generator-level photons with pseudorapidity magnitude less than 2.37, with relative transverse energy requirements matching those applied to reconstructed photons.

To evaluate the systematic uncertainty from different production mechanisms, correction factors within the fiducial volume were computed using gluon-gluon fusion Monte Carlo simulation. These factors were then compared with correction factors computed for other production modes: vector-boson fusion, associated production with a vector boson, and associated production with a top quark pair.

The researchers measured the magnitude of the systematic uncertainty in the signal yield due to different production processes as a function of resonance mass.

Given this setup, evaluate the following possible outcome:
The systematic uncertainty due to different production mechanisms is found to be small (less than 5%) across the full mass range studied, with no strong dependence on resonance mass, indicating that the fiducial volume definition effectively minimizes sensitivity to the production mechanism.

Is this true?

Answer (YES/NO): NO